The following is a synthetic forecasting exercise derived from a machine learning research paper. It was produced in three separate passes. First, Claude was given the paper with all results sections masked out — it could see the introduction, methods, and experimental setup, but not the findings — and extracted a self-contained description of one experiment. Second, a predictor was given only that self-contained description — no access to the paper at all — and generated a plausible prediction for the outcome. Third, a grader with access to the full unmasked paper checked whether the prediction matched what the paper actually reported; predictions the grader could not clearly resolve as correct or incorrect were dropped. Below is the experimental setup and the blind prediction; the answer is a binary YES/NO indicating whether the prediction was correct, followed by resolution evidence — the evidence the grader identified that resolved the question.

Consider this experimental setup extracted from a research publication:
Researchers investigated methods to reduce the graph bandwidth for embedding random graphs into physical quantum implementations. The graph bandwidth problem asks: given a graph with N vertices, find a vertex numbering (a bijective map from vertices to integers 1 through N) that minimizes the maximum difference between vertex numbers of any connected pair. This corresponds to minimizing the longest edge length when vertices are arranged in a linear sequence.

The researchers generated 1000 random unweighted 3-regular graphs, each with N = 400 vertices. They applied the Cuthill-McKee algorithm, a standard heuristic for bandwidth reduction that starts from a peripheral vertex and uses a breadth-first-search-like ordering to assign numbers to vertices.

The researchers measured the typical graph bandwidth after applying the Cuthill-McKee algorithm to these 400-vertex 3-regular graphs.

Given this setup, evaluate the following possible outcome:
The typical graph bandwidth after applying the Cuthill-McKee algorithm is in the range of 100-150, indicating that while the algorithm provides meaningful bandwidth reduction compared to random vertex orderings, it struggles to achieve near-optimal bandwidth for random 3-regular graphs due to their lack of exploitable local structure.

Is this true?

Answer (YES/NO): YES